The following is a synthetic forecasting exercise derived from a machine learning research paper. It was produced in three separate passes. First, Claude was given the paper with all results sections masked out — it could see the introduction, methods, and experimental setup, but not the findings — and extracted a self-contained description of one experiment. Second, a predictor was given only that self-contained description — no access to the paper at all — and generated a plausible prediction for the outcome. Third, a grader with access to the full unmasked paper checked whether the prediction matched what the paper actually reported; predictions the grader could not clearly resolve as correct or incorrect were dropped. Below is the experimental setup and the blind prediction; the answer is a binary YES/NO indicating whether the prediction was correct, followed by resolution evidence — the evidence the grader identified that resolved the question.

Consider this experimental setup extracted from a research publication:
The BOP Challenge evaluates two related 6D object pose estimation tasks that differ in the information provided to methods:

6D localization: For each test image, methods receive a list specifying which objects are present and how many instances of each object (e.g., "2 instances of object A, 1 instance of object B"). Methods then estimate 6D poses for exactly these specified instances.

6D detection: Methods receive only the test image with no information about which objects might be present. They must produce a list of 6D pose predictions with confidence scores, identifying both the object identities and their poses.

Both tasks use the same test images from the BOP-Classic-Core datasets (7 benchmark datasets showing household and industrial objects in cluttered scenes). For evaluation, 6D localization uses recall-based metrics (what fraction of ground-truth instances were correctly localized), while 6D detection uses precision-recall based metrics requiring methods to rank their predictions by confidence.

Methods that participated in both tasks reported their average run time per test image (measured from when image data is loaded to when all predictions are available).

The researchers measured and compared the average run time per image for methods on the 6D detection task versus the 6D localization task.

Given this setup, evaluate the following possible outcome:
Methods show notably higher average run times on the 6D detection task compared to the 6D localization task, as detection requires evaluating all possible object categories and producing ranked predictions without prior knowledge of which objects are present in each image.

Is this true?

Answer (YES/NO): YES